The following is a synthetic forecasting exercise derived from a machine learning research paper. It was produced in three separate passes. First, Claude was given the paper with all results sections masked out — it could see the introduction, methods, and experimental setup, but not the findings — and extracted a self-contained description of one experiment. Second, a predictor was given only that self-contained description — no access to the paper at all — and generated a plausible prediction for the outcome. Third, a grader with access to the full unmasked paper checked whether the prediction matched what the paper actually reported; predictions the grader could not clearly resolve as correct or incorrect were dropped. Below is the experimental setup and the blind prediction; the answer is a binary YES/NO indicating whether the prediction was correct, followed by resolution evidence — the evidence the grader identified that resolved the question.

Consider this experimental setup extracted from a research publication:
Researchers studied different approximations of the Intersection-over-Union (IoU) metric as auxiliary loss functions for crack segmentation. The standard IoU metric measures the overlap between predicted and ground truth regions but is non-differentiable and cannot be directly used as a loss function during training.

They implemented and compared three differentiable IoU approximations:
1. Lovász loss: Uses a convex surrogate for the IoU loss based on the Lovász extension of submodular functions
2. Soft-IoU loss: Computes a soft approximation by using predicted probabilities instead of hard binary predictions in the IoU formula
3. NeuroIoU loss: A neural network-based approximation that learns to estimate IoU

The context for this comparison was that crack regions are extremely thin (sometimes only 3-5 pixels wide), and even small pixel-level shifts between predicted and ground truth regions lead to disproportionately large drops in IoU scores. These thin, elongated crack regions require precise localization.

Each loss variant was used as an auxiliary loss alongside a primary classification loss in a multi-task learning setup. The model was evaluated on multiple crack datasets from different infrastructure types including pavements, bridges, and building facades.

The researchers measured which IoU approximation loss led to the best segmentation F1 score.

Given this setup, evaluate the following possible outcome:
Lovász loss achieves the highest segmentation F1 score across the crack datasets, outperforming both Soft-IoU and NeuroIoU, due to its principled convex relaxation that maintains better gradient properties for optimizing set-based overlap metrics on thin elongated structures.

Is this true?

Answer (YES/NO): NO